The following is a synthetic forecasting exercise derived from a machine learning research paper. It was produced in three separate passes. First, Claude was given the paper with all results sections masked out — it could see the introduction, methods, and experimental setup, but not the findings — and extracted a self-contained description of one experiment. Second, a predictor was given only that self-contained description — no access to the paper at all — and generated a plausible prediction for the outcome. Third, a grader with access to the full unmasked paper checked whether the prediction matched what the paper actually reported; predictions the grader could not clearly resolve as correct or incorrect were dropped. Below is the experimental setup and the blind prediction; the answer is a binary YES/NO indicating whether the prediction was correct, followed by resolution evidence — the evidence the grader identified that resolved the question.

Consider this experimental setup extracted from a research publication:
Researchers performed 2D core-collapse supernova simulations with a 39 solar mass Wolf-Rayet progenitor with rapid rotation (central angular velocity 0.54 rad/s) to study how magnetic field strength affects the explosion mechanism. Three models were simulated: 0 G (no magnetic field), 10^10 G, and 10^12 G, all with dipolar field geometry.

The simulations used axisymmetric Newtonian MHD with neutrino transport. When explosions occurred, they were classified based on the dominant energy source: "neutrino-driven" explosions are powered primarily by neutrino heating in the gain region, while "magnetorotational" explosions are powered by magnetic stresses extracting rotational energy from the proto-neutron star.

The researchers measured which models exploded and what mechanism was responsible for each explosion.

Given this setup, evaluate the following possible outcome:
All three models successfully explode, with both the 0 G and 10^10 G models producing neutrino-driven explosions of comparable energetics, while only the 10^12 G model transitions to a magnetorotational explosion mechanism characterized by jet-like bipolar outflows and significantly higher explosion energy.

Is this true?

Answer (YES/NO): YES